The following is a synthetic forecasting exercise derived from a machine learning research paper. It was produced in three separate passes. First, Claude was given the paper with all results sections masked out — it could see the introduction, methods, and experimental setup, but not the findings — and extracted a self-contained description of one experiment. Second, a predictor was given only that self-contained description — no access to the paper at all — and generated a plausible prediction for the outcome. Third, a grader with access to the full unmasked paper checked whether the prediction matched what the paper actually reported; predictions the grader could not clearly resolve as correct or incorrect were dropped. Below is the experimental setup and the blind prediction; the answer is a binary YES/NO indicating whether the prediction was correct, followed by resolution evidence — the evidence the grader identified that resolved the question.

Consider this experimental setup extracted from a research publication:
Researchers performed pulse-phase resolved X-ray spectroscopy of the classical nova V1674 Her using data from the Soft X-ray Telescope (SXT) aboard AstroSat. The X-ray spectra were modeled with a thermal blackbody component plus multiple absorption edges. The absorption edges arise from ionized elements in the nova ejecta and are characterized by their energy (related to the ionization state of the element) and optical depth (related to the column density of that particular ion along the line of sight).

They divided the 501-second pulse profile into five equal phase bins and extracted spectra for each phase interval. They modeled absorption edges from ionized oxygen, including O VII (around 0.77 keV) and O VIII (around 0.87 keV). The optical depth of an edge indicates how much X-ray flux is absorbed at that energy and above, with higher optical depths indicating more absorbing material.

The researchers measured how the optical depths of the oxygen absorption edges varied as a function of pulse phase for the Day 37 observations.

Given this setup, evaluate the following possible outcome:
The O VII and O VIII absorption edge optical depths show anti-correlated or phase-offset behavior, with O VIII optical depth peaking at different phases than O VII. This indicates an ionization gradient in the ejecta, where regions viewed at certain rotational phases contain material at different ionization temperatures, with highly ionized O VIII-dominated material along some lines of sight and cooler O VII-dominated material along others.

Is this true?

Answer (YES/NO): NO